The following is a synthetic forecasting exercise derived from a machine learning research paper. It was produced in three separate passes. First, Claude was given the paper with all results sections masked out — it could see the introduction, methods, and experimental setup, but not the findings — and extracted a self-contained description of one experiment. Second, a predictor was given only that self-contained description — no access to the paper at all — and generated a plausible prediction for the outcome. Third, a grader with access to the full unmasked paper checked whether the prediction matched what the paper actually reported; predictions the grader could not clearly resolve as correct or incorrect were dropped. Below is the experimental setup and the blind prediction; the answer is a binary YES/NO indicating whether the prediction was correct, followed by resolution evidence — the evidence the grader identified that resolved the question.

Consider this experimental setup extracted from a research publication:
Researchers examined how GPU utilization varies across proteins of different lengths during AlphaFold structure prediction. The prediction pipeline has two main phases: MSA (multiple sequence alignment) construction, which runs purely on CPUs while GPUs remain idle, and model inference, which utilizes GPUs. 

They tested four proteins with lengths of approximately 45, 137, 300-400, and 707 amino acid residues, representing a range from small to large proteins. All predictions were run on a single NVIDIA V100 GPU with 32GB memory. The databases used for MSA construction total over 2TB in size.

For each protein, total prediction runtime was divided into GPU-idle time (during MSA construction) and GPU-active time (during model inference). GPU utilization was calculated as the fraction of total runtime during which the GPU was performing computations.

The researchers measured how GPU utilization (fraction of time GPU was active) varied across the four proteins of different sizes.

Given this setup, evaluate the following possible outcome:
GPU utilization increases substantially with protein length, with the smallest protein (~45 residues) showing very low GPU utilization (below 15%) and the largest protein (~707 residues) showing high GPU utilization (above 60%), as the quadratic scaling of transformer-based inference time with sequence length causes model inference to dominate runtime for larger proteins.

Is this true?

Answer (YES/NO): NO